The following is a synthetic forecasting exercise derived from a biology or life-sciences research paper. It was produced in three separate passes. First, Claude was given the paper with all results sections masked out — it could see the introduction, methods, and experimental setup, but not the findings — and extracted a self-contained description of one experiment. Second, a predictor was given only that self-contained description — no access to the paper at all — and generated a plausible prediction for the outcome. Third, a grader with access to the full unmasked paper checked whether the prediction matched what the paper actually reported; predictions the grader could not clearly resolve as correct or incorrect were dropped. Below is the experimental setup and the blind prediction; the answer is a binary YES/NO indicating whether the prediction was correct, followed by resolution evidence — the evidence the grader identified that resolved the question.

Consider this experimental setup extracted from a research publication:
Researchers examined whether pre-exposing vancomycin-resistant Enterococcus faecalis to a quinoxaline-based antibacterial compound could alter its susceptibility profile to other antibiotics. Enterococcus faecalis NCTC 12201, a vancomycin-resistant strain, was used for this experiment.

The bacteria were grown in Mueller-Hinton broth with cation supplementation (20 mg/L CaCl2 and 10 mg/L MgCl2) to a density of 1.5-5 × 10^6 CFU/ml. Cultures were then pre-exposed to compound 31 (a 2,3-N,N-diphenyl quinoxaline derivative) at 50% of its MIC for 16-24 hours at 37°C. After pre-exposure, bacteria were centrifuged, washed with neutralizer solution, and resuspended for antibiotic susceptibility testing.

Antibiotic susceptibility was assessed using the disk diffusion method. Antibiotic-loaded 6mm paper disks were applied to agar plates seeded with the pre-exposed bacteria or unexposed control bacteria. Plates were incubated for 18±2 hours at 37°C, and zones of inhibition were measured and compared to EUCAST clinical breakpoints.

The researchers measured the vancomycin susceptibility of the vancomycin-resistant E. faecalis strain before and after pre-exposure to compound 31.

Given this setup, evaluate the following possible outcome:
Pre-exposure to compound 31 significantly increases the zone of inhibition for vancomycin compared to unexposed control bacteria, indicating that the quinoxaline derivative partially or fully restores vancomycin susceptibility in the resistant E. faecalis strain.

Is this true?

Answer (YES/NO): YES